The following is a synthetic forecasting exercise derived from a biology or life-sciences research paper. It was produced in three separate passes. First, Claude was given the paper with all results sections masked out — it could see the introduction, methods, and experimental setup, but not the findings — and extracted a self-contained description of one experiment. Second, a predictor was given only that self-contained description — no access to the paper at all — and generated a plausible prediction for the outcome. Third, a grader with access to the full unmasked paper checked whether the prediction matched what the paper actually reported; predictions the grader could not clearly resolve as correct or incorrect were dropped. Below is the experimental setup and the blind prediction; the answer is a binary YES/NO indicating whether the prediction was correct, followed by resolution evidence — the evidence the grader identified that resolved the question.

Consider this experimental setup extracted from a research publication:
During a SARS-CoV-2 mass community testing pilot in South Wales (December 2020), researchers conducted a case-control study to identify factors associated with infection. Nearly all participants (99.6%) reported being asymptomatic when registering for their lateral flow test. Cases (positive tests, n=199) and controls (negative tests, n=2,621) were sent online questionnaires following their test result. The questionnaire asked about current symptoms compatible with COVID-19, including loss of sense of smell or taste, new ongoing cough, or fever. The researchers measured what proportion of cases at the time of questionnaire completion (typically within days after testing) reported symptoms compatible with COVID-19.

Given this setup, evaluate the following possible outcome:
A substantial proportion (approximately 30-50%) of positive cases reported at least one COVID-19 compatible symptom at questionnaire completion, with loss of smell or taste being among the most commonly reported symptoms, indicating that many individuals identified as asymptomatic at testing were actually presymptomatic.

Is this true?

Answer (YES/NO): NO